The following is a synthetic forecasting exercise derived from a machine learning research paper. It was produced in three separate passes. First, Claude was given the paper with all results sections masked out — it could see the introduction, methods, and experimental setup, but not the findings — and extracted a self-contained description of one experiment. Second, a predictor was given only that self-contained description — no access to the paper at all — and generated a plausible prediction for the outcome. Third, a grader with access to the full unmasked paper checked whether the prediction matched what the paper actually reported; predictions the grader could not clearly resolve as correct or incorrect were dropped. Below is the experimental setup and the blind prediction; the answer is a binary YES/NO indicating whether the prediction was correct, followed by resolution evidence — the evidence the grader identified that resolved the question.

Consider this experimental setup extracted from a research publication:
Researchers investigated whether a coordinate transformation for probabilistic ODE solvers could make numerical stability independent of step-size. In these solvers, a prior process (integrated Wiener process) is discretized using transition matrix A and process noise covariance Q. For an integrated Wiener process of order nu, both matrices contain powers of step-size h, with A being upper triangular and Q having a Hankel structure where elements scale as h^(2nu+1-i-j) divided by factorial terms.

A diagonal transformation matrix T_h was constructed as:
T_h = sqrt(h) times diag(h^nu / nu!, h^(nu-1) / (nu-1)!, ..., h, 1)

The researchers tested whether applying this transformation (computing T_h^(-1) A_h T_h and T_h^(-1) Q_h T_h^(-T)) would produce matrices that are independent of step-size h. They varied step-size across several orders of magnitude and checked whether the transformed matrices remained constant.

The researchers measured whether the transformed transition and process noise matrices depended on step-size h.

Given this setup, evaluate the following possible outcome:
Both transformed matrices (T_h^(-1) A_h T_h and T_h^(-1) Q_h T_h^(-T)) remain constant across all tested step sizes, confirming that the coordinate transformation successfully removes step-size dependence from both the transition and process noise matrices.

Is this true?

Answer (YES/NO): YES